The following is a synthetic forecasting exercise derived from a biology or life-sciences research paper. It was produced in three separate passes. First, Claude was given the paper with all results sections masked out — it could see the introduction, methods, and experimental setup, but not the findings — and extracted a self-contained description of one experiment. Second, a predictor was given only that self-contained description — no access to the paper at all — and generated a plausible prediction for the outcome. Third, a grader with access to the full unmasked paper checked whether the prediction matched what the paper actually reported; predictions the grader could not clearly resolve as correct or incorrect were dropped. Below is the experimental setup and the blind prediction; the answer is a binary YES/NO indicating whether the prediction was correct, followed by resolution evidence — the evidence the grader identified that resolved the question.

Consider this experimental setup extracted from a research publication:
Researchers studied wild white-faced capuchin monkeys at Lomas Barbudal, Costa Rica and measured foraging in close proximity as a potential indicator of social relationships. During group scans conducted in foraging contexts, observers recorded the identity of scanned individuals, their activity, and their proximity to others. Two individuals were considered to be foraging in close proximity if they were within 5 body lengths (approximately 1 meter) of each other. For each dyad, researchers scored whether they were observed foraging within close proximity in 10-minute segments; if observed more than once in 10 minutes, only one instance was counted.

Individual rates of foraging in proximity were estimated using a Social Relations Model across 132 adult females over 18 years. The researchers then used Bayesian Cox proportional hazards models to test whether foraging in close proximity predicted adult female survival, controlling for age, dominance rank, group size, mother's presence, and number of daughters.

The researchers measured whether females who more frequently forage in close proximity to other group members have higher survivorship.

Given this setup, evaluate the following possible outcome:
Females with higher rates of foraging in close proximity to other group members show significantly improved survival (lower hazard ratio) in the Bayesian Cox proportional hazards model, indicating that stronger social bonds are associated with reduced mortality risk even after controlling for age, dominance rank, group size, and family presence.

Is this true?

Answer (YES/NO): NO